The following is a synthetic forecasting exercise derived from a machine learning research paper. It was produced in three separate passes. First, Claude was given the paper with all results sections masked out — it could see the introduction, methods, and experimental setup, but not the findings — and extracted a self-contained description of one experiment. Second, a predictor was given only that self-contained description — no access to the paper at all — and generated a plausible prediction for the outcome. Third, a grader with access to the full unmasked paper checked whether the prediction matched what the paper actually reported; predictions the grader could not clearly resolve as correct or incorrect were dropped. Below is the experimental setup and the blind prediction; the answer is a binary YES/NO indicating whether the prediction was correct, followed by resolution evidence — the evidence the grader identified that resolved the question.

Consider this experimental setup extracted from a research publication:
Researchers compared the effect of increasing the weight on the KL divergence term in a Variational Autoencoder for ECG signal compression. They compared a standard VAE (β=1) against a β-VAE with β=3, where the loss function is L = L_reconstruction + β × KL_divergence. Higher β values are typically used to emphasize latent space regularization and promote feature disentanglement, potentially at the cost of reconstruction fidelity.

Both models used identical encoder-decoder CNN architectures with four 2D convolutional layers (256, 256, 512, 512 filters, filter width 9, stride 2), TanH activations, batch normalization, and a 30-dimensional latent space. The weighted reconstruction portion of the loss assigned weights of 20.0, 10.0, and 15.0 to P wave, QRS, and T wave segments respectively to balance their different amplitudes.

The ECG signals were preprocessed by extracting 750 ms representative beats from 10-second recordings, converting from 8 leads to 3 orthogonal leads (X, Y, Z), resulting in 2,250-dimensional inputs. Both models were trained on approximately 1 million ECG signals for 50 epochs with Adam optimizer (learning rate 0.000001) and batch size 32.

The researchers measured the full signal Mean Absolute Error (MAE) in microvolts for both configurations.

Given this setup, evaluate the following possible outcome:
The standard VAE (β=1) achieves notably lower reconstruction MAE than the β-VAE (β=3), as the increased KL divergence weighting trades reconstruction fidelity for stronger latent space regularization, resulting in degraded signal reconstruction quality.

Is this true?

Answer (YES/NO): NO